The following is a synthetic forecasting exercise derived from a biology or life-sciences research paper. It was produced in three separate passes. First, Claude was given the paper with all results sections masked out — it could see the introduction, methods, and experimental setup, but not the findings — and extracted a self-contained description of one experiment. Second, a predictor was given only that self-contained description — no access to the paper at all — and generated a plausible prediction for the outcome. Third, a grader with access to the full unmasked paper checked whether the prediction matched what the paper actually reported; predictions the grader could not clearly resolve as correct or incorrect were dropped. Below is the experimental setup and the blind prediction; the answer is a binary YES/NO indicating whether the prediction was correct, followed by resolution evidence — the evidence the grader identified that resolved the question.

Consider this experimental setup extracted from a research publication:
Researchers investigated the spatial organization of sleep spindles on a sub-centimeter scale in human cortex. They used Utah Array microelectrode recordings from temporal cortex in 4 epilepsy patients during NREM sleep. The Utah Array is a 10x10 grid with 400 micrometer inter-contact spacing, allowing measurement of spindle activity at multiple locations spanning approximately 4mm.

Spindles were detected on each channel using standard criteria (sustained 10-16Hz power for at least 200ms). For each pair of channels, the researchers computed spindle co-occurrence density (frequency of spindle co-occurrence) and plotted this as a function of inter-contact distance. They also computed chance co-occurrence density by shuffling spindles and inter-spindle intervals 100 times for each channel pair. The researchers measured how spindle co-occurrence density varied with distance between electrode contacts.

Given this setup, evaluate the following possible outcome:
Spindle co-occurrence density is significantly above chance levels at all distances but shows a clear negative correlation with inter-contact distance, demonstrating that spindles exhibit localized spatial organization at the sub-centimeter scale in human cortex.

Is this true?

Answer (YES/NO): YES